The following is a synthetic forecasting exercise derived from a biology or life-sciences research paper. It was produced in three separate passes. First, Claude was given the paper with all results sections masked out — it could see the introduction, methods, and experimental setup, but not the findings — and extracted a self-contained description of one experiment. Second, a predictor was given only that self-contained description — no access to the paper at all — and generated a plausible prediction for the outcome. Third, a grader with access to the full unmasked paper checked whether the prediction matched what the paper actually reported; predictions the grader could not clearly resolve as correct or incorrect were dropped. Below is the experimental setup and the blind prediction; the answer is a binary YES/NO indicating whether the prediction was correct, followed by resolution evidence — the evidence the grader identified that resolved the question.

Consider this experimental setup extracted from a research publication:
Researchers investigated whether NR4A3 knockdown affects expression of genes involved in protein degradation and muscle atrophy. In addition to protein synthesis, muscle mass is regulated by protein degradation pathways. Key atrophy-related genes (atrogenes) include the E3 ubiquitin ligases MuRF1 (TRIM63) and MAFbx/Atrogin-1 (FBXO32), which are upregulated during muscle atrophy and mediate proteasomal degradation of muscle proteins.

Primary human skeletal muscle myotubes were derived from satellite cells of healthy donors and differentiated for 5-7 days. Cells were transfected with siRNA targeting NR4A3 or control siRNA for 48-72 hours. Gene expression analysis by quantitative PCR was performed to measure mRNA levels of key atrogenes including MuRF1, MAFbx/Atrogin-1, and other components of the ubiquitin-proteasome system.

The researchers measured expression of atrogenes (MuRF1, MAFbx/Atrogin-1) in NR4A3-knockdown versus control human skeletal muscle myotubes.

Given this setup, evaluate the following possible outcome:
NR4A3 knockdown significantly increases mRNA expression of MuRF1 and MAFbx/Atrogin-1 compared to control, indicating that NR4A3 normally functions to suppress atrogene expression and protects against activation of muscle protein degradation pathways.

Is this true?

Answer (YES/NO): NO